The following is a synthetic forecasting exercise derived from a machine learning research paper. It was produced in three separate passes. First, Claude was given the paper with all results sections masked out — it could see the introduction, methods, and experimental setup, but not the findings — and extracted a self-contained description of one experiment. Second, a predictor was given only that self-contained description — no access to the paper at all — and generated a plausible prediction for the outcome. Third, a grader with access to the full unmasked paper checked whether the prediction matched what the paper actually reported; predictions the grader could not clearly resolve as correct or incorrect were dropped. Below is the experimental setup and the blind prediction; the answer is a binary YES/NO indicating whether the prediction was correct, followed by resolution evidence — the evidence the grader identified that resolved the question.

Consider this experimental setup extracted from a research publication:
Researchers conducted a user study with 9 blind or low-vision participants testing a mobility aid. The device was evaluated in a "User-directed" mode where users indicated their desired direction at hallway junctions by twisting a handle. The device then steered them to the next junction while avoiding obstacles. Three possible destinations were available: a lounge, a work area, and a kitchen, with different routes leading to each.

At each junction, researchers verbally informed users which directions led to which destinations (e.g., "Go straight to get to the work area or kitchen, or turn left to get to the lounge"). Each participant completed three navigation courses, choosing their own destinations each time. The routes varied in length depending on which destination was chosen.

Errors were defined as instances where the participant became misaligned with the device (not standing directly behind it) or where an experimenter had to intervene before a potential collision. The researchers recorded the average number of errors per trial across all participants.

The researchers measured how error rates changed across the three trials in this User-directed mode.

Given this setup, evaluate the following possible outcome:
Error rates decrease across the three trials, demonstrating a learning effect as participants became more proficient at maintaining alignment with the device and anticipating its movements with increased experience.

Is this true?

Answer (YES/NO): NO